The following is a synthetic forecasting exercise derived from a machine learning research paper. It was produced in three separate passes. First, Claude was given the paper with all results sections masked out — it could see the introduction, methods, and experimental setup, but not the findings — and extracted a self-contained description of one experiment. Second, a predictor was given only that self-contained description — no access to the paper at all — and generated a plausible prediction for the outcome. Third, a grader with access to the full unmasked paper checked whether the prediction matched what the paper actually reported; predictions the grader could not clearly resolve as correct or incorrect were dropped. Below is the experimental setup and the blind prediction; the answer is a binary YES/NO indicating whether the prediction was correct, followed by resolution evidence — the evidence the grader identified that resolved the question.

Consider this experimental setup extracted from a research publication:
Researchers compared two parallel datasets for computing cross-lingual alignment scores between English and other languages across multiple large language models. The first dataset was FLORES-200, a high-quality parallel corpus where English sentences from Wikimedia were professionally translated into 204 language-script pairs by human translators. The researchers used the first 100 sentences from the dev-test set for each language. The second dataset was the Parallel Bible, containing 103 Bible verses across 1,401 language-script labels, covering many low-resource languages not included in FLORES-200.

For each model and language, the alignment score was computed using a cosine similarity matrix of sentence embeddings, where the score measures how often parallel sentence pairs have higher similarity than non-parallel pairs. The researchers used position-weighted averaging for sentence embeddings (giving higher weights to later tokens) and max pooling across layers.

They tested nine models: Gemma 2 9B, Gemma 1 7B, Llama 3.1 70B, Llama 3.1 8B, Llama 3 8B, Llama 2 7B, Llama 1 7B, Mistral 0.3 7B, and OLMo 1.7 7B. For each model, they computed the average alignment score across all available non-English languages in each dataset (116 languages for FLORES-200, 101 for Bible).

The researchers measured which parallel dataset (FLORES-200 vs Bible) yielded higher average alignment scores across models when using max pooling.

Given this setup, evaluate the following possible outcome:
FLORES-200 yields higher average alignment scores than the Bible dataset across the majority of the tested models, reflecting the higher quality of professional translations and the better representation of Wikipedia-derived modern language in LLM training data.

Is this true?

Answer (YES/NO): YES